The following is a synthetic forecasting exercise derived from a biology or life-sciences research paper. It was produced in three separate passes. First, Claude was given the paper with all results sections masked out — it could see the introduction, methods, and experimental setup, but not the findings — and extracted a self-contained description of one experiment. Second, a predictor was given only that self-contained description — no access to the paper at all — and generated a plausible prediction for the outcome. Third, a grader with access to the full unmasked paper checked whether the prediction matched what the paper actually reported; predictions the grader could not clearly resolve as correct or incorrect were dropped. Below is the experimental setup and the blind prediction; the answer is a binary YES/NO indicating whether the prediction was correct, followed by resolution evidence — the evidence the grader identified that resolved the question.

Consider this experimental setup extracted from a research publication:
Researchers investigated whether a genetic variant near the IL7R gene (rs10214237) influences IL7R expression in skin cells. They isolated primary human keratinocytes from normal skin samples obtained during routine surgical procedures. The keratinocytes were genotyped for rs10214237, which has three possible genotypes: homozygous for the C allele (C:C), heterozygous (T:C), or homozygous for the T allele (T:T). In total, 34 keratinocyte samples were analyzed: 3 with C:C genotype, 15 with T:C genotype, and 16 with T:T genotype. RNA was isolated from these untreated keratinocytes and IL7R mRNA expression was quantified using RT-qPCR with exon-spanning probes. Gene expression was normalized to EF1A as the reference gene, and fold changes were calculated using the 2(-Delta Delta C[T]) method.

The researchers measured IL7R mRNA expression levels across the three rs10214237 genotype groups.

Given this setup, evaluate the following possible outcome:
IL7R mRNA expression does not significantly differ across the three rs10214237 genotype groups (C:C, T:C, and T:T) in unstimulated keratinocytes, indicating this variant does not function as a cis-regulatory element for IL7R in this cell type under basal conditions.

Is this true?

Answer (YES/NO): NO